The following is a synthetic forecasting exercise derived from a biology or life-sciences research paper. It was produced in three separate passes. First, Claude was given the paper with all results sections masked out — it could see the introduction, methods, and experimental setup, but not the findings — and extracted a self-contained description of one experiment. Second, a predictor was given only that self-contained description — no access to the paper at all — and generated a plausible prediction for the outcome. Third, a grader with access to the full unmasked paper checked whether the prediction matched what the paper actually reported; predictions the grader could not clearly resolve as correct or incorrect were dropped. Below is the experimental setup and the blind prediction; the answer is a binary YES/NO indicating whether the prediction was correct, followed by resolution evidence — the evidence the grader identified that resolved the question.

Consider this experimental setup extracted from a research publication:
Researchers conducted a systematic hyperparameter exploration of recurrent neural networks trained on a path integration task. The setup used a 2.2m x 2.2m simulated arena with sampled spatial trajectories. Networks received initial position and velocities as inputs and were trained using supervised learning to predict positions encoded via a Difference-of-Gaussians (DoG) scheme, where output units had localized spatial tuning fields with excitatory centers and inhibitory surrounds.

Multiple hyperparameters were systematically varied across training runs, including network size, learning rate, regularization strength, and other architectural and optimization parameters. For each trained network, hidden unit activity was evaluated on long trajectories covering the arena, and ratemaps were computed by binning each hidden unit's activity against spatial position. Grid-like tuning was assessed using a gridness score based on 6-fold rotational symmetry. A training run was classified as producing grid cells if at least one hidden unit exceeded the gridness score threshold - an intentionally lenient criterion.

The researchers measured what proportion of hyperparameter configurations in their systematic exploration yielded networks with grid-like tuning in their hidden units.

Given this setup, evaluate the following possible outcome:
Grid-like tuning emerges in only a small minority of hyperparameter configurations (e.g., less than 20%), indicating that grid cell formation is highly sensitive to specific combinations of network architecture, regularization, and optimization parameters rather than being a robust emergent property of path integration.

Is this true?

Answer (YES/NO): YES